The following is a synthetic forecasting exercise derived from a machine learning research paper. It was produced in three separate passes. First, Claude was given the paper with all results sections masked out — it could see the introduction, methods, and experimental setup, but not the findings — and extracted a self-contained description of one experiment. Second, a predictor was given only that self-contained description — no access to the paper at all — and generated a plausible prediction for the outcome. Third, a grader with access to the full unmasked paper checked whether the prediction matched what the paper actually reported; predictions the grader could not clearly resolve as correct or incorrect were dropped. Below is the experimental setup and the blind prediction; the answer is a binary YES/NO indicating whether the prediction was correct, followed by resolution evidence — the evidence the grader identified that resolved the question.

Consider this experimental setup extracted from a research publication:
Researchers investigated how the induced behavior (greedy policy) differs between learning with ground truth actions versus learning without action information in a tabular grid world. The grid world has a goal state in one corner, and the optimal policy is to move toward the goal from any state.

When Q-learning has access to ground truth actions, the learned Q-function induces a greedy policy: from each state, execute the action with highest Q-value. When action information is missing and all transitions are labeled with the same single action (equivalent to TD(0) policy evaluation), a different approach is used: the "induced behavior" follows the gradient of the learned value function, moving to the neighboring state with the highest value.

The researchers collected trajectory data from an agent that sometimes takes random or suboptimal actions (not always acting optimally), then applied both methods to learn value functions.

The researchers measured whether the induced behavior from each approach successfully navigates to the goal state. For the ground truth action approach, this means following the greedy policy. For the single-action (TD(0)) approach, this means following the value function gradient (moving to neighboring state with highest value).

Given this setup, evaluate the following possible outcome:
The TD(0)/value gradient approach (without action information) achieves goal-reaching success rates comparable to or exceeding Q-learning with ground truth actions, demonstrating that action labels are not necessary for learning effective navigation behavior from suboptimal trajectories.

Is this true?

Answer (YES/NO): NO